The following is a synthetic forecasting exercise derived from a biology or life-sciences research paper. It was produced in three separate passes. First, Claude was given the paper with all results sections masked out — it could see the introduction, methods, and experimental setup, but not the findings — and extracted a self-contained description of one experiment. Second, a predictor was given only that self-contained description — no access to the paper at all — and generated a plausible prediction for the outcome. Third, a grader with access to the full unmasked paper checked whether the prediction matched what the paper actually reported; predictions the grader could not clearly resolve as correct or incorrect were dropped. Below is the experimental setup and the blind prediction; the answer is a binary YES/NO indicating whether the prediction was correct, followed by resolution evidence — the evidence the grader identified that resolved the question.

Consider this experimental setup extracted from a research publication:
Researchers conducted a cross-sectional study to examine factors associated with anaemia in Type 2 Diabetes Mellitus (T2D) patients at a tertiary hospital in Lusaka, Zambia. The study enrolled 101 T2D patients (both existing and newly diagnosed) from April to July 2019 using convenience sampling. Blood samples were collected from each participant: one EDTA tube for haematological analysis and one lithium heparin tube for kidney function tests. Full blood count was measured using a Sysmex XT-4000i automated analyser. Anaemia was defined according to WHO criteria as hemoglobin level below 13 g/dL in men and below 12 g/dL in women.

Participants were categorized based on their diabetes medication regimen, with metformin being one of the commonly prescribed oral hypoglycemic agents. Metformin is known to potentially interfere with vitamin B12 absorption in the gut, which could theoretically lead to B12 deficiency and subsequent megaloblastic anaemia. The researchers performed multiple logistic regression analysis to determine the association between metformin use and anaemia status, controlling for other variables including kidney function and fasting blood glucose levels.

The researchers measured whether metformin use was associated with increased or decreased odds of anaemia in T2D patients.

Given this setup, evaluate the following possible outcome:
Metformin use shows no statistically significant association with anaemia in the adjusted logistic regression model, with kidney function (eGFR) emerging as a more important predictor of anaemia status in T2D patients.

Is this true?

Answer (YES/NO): NO